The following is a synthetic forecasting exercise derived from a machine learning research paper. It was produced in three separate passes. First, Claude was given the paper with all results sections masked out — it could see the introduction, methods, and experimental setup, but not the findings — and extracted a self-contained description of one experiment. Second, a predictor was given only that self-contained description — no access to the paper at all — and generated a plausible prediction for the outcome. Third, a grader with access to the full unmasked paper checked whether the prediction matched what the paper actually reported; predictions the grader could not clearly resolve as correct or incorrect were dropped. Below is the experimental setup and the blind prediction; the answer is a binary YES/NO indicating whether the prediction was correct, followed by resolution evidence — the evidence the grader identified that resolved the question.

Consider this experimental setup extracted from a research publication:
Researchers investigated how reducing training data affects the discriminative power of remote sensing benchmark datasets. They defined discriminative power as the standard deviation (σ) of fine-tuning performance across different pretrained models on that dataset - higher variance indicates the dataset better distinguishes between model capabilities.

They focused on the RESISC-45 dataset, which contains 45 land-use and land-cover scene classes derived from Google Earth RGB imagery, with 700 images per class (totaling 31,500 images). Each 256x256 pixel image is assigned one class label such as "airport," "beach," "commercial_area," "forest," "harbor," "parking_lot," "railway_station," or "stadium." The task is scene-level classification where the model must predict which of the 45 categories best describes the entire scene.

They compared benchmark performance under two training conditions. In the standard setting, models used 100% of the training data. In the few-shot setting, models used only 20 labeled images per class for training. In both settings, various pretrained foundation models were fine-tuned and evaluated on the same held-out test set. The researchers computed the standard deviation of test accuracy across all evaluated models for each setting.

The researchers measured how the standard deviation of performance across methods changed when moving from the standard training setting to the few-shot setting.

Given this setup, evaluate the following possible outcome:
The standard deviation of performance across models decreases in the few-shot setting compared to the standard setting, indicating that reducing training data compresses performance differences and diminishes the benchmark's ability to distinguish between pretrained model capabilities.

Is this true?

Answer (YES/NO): NO